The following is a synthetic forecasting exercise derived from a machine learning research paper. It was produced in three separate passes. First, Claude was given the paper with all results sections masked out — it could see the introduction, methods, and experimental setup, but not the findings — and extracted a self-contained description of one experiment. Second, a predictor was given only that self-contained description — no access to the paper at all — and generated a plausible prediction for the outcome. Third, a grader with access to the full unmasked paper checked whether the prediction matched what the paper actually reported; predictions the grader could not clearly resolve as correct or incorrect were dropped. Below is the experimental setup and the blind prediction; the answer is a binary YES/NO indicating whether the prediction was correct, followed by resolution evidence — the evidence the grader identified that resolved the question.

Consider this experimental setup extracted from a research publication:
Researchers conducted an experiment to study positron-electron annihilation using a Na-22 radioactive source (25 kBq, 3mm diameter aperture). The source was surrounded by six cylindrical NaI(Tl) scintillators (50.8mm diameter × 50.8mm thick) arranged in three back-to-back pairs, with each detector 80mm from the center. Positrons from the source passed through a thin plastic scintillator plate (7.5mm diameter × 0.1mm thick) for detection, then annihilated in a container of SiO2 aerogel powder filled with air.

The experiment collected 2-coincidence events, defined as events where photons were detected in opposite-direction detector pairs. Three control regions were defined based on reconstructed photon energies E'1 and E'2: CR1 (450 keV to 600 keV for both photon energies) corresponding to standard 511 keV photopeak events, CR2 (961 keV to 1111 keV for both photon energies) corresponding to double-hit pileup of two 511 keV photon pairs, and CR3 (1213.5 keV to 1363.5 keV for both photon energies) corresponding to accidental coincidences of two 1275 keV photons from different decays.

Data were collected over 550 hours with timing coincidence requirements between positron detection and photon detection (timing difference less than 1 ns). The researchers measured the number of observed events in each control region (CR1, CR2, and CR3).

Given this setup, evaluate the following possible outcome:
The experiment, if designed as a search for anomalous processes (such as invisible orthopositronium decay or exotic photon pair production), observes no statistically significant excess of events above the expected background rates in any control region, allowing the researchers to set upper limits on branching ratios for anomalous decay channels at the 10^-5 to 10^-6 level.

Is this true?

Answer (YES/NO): NO